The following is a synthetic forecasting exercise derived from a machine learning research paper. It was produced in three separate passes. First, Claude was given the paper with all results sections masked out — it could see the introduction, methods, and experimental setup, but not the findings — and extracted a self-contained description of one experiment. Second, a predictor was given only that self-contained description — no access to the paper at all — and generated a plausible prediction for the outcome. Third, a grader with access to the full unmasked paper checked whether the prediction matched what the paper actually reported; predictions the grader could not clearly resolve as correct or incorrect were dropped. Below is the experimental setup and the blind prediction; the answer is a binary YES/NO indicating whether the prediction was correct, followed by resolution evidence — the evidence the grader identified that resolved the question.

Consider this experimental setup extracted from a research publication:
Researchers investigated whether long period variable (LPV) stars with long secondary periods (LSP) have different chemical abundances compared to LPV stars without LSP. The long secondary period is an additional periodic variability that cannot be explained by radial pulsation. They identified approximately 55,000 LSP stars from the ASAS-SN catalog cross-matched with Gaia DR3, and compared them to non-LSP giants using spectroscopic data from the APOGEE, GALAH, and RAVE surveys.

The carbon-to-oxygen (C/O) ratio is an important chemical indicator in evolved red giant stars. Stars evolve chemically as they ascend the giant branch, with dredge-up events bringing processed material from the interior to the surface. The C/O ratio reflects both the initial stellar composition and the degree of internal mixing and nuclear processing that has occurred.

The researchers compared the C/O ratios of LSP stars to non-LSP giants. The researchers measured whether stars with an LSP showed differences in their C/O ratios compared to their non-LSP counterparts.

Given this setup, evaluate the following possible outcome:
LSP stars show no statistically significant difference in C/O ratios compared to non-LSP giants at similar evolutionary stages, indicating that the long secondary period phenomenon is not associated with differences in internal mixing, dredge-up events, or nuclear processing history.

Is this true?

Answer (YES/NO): NO